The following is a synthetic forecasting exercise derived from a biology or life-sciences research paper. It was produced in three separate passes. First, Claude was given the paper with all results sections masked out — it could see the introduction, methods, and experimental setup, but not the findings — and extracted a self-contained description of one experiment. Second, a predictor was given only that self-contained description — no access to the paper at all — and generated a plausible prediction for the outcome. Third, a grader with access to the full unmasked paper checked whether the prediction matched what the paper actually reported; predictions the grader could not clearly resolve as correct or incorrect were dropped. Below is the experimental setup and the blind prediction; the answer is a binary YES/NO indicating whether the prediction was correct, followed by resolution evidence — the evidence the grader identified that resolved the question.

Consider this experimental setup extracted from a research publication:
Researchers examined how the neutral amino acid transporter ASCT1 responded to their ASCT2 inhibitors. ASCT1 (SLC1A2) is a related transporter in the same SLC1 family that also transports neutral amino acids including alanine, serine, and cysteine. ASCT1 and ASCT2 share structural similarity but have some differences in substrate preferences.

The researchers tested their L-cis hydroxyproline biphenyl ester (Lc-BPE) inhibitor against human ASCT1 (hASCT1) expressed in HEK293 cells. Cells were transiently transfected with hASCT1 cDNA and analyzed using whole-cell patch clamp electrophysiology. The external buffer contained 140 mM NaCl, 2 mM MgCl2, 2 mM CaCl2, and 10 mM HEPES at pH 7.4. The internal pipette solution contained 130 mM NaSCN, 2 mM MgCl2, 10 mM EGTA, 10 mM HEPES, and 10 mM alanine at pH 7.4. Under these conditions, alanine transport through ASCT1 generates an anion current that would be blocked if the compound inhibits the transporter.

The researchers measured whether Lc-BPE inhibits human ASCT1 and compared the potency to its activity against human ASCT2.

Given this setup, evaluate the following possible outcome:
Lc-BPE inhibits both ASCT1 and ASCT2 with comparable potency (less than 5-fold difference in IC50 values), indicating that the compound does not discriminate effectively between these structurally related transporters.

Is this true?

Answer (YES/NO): YES